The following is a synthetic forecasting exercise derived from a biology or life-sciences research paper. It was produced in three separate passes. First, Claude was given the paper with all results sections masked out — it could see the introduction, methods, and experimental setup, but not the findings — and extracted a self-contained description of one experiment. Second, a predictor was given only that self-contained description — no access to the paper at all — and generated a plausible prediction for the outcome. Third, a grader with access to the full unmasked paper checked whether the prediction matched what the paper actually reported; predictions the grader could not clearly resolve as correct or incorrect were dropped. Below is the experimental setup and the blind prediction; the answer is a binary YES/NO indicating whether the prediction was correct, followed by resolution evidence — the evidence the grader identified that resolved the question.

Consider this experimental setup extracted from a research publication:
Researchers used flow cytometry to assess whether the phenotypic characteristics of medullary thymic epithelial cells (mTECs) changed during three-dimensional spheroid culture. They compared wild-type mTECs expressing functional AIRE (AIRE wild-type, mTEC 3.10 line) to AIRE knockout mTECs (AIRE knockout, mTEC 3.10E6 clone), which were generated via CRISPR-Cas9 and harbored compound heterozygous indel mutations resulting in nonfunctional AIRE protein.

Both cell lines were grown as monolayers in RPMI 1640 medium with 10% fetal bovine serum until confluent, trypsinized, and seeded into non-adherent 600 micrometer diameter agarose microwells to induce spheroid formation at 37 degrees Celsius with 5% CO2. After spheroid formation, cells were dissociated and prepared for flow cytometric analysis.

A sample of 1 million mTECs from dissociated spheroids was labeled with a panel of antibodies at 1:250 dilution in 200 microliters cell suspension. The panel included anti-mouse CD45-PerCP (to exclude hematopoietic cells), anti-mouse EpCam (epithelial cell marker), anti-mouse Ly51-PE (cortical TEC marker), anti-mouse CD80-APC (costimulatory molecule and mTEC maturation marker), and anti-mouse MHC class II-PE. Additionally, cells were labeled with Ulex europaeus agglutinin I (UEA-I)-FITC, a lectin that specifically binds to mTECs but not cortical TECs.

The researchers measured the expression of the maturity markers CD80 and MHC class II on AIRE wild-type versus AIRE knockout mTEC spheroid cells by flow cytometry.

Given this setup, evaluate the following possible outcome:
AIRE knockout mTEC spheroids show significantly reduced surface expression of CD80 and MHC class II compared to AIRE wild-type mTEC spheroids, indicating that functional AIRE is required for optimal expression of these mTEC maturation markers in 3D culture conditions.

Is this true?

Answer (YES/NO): NO